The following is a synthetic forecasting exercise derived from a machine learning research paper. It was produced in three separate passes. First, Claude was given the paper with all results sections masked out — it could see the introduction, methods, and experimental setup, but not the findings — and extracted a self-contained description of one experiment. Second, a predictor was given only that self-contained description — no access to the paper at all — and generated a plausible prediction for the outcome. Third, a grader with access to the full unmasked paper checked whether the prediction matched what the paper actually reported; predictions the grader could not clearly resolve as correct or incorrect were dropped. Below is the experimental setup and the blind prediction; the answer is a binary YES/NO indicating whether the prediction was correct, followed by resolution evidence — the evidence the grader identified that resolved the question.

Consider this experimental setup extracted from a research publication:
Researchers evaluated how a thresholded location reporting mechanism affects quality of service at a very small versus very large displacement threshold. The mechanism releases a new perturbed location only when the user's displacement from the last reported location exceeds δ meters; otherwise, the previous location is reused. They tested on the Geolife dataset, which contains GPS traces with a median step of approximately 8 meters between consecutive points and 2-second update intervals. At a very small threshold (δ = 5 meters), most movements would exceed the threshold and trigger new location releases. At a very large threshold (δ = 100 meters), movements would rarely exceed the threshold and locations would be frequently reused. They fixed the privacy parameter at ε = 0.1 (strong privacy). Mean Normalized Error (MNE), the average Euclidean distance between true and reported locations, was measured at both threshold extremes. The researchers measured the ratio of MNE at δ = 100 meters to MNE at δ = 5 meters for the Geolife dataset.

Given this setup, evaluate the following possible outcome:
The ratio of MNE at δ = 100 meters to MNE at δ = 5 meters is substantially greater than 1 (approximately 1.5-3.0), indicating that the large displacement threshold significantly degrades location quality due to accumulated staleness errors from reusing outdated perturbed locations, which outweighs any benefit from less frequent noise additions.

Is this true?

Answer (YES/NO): NO